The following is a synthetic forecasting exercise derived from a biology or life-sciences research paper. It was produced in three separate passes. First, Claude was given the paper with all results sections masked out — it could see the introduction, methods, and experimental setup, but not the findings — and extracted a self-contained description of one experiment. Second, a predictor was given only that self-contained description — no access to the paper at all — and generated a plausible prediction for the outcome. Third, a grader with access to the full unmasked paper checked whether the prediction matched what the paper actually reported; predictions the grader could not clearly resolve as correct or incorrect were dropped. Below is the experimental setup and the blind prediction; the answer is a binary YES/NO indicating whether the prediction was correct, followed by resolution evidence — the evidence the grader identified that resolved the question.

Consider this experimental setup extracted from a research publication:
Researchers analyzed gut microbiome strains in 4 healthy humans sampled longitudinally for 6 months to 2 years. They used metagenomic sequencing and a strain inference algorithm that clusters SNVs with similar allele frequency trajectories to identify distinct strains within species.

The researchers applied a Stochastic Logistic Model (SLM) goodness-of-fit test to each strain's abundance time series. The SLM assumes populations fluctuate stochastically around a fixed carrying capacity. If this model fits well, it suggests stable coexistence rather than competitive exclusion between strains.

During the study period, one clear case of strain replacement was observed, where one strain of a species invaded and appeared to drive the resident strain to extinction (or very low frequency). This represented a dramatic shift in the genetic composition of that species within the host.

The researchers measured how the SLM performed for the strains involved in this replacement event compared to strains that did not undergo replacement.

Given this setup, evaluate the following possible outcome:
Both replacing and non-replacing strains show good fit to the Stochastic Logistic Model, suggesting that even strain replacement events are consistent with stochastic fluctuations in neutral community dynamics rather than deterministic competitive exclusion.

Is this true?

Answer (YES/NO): NO